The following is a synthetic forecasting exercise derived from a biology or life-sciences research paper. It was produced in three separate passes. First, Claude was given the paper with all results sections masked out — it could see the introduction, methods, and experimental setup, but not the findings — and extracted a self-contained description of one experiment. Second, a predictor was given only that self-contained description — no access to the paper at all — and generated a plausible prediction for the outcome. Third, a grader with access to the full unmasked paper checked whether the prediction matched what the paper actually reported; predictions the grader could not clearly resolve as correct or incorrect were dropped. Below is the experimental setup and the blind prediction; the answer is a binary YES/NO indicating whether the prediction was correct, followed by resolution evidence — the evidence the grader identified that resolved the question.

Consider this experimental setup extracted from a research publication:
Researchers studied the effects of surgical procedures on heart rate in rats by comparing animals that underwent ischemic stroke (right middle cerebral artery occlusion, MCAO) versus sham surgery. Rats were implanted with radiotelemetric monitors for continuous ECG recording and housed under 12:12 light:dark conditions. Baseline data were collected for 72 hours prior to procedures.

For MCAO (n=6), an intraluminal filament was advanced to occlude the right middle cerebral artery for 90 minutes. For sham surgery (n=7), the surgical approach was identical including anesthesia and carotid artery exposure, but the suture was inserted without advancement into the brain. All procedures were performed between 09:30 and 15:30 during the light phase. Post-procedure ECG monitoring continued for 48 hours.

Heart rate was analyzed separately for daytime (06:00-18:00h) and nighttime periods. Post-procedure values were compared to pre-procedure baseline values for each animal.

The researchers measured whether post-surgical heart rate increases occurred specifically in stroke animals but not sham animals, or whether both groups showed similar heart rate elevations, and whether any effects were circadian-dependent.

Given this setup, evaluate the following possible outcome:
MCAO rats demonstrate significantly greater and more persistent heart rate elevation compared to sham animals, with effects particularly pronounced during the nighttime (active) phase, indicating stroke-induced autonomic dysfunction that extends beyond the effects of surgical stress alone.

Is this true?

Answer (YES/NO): NO